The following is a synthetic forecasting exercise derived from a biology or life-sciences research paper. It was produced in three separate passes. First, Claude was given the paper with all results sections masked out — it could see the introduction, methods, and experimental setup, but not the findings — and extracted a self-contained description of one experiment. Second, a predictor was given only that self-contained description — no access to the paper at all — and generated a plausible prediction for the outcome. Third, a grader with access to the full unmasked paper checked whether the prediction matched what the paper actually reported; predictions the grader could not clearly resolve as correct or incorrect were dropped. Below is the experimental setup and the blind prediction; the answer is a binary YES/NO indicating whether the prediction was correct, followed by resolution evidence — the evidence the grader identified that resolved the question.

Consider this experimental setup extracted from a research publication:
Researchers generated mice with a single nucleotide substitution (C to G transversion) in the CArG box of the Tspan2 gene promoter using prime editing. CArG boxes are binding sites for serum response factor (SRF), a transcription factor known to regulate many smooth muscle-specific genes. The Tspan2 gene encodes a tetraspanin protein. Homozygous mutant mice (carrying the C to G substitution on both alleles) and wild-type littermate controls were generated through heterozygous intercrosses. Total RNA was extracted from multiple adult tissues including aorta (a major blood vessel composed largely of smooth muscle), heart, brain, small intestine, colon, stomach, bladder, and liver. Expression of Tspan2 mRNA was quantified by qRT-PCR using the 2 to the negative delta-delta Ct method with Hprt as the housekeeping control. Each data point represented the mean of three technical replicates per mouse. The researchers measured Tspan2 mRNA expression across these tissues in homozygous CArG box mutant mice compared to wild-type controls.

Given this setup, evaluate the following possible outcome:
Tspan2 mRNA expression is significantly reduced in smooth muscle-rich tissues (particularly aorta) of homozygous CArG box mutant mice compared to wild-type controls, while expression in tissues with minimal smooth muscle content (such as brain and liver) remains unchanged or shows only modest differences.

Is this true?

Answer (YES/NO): YES